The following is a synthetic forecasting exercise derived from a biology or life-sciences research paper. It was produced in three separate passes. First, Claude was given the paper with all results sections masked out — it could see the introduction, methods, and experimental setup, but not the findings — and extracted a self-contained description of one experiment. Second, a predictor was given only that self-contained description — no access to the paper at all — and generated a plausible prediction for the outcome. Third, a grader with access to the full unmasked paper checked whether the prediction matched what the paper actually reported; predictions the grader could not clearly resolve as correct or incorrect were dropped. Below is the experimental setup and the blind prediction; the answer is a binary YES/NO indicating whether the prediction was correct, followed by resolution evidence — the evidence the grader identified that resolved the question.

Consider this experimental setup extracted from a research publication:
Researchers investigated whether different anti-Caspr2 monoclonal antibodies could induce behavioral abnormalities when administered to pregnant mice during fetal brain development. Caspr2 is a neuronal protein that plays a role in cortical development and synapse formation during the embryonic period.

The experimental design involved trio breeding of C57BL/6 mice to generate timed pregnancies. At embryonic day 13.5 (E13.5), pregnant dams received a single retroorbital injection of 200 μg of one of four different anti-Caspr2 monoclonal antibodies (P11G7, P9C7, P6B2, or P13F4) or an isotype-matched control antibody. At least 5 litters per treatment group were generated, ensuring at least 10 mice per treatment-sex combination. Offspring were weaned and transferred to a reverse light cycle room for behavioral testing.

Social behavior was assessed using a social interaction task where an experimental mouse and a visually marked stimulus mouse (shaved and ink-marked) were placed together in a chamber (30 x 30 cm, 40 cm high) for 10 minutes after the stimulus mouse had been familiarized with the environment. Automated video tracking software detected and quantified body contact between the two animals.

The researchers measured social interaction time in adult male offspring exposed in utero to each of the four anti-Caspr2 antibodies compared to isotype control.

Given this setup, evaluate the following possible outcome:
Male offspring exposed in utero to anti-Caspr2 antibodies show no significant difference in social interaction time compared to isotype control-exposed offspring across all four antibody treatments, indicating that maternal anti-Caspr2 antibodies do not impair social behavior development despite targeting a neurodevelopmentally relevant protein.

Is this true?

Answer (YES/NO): NO